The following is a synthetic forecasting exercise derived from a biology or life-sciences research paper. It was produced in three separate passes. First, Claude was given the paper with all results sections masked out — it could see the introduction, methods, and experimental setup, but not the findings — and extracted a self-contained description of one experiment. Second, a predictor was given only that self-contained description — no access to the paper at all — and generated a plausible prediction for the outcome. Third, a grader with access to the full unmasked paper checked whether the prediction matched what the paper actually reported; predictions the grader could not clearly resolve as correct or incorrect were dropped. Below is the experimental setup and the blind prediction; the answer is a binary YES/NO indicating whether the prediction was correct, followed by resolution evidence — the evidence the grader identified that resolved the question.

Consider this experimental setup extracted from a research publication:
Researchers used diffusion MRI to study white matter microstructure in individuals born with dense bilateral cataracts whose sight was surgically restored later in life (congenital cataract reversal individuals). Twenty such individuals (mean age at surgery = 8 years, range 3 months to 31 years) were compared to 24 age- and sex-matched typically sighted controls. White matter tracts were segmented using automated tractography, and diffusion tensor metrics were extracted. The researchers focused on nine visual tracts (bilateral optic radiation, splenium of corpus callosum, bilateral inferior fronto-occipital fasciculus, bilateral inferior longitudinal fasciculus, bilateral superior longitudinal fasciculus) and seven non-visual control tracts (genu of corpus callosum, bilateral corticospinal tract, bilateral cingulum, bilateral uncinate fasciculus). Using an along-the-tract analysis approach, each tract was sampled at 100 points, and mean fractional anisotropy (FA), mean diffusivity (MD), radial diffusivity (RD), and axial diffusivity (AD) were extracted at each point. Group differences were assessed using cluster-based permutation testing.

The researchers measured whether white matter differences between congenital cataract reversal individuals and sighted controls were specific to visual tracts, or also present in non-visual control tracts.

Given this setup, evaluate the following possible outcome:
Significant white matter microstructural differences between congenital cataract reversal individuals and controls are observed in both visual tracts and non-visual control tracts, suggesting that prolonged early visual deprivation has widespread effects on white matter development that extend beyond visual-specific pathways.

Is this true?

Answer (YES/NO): NO